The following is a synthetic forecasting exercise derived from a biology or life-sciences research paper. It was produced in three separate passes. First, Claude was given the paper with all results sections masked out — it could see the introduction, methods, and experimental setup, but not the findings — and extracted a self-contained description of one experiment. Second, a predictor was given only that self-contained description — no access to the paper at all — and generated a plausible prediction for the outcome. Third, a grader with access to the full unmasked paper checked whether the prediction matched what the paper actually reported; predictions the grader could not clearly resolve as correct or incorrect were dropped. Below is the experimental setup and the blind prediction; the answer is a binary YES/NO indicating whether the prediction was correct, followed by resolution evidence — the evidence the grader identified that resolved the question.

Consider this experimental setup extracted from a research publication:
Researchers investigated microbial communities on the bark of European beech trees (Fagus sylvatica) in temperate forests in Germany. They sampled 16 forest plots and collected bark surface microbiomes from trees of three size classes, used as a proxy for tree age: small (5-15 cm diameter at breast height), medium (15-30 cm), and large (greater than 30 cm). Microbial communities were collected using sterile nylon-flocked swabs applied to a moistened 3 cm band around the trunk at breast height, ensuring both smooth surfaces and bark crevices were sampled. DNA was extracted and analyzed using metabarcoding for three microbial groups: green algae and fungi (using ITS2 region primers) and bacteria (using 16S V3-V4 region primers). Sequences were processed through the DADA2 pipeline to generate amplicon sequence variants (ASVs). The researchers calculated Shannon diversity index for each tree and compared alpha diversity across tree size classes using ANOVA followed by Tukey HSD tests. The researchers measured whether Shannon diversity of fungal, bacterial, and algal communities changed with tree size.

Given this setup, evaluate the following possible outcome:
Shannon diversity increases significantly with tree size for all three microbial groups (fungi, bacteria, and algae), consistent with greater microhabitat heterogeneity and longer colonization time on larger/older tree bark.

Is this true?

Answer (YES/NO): NO